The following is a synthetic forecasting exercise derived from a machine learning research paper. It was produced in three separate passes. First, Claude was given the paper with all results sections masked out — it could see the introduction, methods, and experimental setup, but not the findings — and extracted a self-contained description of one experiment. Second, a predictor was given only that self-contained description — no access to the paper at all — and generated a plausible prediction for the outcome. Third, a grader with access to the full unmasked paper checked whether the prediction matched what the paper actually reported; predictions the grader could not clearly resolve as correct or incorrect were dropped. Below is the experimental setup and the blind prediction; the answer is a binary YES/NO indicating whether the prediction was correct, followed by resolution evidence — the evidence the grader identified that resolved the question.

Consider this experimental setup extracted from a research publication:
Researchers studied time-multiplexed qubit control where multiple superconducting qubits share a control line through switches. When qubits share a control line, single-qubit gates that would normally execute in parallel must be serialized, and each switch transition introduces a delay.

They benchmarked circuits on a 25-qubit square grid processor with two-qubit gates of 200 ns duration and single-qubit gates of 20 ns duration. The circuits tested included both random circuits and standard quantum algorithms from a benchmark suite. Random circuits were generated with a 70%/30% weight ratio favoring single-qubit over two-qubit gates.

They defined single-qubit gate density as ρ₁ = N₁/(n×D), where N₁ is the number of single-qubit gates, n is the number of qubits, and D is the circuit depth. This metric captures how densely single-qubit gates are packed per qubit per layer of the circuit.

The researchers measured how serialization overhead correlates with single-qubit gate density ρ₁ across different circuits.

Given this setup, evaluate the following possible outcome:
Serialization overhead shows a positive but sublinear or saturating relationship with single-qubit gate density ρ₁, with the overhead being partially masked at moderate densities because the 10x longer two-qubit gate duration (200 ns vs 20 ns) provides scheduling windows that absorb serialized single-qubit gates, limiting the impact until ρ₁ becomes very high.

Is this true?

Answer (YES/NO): NO